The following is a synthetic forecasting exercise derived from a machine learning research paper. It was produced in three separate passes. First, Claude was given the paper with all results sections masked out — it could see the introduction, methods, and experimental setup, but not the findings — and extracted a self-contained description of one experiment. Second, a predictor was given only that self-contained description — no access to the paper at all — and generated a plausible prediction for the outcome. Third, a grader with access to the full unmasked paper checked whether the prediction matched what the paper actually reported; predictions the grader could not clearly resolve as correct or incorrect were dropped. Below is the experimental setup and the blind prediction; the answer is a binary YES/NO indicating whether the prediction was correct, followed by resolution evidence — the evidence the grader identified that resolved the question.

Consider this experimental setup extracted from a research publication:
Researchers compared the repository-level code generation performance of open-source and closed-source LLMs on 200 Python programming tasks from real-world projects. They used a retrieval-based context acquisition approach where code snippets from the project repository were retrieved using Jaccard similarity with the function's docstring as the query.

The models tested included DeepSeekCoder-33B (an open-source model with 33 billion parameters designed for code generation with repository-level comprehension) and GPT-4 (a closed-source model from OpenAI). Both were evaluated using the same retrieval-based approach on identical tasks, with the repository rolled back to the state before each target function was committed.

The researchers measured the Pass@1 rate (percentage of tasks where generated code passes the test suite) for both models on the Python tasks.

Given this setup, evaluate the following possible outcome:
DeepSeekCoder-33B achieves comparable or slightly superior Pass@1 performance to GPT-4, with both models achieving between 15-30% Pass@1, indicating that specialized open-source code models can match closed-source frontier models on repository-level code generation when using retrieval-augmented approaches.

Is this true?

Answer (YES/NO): YES